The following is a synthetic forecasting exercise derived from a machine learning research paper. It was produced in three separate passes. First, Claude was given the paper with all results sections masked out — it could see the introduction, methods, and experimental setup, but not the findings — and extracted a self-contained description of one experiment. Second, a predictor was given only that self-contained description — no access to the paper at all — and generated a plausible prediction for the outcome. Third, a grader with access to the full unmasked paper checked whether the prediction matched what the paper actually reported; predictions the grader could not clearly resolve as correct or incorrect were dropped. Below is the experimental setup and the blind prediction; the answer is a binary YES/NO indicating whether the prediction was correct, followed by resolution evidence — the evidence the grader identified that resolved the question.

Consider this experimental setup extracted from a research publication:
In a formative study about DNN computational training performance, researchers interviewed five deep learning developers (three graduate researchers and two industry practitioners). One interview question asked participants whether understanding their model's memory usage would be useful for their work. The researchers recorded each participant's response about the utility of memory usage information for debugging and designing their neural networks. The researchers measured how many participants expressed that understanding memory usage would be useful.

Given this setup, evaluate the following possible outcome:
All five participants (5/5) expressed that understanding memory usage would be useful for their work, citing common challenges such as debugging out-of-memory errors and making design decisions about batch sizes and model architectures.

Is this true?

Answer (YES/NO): NO